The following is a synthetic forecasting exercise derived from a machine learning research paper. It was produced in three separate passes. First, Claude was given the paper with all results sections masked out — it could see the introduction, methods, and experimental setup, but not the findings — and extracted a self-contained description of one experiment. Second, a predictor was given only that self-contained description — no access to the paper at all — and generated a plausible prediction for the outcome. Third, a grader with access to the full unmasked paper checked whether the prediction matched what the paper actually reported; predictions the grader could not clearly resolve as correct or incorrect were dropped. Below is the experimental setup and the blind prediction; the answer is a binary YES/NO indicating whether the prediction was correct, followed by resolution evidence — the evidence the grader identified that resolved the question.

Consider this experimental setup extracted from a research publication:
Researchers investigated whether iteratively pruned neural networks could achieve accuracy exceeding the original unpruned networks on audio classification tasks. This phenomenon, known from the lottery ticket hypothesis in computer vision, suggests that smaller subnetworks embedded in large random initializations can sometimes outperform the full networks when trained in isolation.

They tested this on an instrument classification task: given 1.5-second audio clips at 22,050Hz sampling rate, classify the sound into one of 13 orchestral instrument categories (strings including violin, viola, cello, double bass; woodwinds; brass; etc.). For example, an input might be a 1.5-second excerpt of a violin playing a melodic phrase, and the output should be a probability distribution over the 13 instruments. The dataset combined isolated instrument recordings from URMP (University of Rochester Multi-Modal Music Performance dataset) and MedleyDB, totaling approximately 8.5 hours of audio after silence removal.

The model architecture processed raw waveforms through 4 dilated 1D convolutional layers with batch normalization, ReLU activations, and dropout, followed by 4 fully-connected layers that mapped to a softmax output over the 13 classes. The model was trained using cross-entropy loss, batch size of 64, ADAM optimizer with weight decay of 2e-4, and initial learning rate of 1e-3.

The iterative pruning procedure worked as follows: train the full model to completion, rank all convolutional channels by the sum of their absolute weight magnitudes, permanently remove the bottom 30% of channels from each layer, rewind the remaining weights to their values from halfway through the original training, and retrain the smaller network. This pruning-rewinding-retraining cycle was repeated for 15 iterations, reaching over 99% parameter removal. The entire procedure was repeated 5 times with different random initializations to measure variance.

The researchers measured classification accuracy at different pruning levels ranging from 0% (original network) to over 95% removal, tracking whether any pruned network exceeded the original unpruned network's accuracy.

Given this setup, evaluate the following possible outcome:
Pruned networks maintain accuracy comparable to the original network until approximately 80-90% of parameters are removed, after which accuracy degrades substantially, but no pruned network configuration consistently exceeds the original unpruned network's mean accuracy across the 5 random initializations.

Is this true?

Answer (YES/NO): NO